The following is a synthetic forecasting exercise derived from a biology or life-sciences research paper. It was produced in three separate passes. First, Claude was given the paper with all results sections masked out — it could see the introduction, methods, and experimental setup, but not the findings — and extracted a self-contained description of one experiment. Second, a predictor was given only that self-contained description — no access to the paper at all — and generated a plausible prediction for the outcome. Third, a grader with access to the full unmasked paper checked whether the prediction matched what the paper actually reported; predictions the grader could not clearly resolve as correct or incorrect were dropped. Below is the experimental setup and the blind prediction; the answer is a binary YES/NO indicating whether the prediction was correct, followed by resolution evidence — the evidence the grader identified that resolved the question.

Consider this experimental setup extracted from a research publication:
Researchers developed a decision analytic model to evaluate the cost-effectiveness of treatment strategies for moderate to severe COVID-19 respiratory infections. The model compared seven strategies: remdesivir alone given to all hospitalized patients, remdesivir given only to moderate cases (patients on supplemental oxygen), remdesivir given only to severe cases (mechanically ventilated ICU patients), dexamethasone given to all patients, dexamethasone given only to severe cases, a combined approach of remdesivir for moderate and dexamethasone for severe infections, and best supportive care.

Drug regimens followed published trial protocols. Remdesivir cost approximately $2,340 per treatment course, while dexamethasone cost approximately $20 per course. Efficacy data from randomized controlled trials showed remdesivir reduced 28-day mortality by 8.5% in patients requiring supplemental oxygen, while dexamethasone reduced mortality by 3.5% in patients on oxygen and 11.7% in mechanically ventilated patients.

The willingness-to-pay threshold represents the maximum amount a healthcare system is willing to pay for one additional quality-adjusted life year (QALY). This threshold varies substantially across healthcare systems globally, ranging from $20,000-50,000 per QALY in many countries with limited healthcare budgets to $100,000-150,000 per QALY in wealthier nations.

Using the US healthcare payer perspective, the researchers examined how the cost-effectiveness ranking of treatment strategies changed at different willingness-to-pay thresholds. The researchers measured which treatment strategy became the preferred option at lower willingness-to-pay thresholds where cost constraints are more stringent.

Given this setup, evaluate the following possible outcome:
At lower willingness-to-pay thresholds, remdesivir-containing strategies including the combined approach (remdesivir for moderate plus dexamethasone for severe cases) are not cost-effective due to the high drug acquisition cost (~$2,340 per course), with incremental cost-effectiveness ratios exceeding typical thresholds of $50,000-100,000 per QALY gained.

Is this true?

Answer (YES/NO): NO